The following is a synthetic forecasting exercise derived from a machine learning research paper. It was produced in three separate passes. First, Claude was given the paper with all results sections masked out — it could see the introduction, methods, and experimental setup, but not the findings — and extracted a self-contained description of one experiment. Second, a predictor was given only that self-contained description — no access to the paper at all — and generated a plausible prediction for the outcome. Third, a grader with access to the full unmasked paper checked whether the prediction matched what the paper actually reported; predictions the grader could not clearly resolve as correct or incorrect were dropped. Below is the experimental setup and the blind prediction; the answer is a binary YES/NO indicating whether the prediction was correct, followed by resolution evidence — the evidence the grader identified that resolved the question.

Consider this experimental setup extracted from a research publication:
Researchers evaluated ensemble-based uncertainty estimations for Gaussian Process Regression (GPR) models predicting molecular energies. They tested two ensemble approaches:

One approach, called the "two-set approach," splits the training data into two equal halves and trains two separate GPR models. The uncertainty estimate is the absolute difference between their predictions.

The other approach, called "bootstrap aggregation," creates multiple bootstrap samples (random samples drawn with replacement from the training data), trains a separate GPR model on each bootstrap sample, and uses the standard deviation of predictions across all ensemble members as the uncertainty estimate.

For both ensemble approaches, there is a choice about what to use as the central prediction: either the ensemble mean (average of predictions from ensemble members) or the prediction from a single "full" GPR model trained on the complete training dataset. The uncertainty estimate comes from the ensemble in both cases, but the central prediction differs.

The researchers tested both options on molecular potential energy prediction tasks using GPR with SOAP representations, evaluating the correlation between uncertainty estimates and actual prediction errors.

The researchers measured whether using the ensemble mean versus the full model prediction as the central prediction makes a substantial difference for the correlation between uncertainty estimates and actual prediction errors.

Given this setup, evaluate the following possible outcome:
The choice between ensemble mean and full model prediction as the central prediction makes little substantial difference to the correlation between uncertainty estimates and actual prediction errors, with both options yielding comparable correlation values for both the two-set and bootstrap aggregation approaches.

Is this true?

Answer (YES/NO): YES